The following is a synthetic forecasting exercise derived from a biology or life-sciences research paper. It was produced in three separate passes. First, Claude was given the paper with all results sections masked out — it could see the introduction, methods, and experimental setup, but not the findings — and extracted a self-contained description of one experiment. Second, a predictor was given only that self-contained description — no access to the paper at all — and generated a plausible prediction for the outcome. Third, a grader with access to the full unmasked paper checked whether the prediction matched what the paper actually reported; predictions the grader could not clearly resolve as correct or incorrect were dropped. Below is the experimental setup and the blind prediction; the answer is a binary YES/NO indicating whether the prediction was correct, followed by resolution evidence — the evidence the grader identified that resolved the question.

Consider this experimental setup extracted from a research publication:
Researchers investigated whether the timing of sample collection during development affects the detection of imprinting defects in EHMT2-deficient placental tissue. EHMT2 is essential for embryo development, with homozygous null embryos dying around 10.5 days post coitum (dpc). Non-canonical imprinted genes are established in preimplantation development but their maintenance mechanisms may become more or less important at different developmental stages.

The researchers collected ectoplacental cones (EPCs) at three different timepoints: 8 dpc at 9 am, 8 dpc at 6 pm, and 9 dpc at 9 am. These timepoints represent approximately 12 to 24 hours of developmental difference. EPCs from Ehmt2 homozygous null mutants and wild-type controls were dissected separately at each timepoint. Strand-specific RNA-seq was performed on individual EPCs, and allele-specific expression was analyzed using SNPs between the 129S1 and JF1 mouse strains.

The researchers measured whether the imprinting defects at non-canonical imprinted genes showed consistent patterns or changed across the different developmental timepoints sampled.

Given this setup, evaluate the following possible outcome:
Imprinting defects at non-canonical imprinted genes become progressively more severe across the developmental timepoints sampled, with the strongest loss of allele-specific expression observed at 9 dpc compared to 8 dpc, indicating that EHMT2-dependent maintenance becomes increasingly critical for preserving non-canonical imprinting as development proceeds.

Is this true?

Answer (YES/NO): NO